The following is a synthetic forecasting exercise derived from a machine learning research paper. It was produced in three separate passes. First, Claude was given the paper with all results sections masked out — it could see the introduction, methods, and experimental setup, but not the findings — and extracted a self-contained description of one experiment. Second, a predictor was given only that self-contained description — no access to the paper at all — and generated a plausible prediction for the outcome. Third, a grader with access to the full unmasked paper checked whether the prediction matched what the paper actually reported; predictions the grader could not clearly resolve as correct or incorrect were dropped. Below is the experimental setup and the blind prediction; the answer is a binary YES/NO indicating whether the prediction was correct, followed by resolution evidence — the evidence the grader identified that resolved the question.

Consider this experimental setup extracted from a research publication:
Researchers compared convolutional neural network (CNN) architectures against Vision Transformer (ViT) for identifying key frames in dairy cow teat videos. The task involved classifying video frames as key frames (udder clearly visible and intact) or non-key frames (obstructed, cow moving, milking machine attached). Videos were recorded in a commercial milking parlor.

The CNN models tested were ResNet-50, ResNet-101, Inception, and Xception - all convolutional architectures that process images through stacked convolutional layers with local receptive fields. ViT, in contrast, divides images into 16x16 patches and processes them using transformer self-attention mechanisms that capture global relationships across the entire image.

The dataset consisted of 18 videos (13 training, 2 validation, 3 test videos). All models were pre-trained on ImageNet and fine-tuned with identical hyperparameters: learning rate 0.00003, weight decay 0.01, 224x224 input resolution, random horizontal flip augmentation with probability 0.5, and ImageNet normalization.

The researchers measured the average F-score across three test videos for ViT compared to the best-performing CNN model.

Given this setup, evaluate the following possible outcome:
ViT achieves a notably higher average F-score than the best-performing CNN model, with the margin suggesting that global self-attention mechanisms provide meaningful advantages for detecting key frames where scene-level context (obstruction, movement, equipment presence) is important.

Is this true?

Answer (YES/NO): NO